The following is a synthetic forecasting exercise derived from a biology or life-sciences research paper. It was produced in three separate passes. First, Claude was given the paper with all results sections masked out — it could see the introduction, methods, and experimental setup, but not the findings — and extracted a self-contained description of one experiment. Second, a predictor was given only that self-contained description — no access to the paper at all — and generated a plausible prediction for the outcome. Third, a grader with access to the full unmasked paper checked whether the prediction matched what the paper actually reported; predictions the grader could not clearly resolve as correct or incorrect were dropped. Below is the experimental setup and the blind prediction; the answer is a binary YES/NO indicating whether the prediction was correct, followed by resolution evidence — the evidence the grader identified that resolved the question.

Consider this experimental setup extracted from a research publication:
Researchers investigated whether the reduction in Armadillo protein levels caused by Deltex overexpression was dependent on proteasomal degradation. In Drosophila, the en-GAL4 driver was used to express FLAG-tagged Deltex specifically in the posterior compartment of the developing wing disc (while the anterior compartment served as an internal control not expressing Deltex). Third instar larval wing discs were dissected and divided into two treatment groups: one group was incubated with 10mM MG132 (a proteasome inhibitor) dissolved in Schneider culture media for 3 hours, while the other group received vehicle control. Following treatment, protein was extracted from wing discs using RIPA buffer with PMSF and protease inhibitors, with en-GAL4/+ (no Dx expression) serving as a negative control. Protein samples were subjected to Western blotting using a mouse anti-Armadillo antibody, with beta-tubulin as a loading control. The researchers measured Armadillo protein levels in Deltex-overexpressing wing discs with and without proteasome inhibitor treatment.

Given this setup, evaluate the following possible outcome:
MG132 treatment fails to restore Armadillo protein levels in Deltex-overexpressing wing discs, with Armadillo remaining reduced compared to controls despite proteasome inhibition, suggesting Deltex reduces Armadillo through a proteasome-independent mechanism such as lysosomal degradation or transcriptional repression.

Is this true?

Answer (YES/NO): NO